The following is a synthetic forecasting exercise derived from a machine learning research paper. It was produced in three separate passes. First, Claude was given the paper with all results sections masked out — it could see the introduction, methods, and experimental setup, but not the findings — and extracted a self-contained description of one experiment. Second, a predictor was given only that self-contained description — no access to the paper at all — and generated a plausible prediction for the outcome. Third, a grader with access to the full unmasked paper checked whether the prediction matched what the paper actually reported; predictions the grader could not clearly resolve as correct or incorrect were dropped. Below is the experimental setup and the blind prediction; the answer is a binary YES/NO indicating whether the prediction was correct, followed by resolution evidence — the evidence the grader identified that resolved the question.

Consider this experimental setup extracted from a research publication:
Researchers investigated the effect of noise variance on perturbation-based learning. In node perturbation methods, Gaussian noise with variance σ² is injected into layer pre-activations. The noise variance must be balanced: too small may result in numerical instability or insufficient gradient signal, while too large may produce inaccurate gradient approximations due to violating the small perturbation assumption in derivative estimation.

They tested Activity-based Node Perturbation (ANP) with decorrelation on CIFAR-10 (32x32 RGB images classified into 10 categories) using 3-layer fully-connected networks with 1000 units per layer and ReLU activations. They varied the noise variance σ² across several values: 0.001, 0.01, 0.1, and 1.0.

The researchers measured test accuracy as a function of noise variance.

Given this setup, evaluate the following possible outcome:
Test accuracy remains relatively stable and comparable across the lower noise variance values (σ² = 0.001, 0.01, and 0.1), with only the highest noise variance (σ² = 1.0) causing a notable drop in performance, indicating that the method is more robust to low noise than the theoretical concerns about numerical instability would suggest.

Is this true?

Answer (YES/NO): NO